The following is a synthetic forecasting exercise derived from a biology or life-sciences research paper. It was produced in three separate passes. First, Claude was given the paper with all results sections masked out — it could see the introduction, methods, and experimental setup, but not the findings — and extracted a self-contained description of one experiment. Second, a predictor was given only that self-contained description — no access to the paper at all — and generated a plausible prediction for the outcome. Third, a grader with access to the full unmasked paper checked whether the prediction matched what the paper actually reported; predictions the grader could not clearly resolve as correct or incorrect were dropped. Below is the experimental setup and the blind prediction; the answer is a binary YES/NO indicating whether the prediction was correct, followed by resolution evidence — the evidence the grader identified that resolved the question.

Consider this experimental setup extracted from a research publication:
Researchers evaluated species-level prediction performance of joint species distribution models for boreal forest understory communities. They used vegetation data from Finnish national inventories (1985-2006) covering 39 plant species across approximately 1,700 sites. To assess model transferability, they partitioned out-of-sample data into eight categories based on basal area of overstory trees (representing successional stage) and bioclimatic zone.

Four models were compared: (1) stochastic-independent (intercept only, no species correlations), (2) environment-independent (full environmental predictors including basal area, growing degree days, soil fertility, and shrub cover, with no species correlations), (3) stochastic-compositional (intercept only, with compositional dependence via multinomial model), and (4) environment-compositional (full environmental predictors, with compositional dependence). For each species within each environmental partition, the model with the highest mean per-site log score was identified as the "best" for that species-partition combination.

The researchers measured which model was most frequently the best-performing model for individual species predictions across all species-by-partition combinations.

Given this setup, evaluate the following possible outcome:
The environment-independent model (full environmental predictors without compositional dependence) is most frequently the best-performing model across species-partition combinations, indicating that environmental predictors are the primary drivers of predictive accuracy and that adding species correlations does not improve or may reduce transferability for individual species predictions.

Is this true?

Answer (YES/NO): NO